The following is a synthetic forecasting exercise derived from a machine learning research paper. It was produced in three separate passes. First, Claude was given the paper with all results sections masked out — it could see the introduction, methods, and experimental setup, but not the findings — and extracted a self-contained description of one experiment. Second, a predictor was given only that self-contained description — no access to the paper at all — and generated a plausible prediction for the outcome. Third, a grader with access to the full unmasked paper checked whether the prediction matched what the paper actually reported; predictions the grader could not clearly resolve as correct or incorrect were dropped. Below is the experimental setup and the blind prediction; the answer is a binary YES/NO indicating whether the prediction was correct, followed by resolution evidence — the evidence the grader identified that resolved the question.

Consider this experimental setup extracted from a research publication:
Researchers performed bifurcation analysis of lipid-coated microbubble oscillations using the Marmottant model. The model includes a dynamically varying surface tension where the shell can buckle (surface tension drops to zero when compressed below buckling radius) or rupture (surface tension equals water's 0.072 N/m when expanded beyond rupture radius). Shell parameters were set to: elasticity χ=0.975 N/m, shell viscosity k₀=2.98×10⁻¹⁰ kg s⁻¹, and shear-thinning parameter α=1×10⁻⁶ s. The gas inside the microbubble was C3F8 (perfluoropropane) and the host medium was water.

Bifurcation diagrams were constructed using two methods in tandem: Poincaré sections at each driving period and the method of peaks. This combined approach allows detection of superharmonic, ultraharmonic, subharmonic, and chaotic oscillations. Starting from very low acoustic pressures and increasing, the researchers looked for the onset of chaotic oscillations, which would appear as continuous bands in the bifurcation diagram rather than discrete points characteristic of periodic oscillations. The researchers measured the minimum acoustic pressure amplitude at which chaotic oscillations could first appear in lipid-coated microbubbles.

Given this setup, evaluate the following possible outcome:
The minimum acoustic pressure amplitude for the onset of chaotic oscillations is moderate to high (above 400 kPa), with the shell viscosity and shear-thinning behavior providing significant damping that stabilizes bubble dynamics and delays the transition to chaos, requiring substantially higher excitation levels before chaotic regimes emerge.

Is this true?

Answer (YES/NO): NO